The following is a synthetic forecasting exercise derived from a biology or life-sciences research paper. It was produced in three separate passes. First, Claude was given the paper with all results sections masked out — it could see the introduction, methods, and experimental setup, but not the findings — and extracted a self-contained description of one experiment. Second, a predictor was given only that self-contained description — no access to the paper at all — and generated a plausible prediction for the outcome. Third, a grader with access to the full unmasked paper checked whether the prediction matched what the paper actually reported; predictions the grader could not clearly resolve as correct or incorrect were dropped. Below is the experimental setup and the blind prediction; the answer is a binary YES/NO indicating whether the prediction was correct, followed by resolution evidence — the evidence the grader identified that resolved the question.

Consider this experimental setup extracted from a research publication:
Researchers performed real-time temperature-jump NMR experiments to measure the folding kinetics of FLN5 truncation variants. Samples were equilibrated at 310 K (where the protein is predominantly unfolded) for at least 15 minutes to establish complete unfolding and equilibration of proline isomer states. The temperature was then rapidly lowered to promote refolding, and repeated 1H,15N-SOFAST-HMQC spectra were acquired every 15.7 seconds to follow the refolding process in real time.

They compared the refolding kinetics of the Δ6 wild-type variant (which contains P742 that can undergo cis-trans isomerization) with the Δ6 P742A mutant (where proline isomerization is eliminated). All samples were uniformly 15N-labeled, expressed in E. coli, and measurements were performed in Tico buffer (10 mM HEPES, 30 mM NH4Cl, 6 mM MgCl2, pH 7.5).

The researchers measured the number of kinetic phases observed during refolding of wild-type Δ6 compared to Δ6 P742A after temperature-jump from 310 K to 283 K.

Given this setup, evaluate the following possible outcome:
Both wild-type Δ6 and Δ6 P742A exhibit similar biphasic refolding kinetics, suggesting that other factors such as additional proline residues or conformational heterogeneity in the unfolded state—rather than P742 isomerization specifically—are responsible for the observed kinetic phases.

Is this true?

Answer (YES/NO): NO